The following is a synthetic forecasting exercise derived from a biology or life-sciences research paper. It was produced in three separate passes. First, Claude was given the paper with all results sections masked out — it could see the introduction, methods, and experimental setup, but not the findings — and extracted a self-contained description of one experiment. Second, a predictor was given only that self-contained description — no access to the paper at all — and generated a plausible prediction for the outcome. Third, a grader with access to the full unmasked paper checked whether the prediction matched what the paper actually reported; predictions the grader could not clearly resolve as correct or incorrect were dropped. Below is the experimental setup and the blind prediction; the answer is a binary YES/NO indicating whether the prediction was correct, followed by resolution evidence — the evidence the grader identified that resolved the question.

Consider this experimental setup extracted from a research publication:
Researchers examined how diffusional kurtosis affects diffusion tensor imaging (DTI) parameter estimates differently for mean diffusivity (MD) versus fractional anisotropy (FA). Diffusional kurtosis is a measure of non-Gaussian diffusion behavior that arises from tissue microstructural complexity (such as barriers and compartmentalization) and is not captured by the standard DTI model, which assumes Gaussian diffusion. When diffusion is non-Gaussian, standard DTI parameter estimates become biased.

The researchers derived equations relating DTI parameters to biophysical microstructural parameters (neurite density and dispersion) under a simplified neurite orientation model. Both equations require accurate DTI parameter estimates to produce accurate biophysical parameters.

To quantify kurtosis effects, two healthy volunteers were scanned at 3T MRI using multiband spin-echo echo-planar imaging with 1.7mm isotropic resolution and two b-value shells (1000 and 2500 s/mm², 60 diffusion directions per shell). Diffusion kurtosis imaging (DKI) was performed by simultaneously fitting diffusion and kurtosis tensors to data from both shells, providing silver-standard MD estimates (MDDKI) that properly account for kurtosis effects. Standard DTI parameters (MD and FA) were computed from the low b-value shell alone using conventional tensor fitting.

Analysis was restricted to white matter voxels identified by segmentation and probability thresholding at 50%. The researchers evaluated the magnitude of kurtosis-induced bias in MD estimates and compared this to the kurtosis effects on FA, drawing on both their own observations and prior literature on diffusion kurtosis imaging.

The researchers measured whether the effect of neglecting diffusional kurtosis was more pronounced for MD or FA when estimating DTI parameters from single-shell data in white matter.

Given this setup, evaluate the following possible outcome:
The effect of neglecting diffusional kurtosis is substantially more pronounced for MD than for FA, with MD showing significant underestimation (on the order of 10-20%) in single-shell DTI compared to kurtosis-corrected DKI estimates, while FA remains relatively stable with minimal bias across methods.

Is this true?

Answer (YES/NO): YES